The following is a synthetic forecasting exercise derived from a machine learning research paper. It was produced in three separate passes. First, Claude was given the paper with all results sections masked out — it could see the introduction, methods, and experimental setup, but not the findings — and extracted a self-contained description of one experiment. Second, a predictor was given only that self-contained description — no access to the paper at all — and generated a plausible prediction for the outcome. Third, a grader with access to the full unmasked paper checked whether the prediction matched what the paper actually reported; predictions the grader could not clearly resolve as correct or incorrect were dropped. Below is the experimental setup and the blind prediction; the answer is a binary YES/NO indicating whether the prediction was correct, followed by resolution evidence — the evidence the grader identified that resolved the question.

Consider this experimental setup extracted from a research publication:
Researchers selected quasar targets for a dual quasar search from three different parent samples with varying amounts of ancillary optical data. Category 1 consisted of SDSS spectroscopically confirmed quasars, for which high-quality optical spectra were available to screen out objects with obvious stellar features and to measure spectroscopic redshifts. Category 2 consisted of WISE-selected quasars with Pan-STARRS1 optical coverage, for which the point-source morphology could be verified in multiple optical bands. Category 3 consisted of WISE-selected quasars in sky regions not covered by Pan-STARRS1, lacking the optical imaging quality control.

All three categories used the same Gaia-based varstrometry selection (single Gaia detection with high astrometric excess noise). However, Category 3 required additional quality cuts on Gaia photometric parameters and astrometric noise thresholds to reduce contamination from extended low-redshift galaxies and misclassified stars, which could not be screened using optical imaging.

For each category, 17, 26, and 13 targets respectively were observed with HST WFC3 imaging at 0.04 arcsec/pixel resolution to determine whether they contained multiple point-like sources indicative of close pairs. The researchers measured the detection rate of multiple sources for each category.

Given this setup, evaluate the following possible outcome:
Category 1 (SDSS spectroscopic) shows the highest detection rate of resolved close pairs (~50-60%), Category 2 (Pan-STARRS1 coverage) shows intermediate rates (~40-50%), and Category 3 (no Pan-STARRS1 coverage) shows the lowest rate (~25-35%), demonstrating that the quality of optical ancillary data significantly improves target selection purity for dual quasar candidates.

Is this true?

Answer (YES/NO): NO